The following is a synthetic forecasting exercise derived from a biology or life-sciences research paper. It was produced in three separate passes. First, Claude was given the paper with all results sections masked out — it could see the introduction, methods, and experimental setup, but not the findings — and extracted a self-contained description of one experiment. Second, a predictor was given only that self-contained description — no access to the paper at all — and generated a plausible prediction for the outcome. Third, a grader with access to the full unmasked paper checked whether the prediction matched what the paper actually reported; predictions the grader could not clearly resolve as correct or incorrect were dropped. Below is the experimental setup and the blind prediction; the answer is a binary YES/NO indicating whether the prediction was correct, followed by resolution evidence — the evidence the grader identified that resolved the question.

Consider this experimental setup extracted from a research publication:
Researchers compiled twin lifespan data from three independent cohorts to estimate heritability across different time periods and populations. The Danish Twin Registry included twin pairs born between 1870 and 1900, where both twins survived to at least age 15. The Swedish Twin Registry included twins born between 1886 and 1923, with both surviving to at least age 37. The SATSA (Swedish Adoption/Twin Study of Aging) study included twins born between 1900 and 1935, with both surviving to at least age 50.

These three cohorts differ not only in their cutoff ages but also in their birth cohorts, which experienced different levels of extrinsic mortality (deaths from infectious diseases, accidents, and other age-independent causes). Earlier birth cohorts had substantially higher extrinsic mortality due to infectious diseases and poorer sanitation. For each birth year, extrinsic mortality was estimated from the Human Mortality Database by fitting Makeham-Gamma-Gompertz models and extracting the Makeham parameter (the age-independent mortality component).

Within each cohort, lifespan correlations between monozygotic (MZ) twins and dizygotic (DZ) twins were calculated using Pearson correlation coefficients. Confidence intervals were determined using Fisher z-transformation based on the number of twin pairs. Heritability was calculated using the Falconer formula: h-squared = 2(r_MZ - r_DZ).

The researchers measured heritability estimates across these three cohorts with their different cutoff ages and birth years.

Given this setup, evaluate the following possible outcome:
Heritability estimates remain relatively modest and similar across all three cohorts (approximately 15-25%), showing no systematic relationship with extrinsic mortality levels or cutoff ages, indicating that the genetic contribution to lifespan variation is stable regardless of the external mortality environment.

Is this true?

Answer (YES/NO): NO